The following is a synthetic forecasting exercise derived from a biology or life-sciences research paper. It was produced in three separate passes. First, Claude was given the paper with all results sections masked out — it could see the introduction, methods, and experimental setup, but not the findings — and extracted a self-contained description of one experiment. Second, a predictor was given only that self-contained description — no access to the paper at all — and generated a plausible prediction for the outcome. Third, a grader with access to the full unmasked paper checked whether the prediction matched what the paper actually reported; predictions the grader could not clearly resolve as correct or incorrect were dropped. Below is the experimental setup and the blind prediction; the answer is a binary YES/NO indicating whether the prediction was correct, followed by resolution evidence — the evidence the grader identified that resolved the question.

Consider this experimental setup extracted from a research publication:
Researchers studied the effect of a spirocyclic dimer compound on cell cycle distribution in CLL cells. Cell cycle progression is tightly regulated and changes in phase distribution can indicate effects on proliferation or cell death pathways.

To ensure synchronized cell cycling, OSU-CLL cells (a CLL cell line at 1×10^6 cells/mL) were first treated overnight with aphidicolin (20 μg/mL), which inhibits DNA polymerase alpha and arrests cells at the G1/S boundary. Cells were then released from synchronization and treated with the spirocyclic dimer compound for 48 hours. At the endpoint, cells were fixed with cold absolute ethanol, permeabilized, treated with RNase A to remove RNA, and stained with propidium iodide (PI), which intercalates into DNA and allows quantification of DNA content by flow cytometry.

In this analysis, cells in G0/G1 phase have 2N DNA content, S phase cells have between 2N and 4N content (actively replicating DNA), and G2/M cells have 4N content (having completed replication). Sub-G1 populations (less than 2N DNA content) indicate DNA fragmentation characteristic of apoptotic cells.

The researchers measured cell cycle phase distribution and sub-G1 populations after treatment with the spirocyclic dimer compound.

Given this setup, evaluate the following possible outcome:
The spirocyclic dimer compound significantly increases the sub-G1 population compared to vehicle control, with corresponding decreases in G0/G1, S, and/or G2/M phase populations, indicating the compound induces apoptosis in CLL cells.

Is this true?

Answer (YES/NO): NO